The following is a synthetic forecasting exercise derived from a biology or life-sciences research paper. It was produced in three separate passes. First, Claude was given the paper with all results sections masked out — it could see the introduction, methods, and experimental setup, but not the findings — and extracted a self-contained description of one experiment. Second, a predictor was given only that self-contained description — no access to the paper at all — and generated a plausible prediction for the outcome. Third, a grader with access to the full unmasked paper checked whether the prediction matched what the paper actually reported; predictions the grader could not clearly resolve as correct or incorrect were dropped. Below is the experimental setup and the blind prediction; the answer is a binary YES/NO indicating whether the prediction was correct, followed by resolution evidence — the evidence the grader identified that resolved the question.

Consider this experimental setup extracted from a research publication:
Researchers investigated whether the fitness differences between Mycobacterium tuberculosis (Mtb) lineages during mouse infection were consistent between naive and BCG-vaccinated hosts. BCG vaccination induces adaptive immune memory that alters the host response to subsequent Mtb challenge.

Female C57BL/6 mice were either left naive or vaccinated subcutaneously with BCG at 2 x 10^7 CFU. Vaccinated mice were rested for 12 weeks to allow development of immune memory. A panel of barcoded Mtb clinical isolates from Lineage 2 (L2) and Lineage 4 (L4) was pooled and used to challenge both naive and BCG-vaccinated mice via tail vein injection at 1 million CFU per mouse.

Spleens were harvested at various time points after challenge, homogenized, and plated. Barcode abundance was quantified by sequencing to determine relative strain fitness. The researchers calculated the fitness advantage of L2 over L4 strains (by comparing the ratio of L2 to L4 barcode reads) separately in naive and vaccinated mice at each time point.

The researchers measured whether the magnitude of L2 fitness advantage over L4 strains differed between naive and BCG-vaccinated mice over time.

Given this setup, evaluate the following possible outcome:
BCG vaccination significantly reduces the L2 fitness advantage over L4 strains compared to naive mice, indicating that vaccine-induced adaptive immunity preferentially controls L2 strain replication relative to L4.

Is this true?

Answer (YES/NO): NO